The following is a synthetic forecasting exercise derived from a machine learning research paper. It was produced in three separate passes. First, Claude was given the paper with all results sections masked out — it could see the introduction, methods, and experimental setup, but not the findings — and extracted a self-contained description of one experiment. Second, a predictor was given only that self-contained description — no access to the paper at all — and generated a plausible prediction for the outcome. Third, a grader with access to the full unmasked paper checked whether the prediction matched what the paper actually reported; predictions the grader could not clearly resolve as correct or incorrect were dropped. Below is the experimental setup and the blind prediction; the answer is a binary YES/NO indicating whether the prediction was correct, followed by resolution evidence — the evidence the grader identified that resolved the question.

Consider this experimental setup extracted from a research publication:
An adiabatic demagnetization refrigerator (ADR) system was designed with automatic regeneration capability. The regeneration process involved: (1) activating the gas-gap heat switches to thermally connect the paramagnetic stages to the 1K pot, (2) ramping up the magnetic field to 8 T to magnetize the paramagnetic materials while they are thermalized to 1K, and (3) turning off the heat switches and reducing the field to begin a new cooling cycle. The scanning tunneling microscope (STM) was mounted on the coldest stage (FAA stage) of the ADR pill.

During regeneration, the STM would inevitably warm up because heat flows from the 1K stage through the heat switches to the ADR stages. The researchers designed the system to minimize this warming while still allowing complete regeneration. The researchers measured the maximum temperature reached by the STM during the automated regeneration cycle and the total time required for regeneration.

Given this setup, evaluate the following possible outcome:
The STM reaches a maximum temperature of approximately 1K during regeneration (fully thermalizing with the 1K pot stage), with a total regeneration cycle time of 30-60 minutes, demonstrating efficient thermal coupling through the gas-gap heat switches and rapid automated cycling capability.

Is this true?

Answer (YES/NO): NO